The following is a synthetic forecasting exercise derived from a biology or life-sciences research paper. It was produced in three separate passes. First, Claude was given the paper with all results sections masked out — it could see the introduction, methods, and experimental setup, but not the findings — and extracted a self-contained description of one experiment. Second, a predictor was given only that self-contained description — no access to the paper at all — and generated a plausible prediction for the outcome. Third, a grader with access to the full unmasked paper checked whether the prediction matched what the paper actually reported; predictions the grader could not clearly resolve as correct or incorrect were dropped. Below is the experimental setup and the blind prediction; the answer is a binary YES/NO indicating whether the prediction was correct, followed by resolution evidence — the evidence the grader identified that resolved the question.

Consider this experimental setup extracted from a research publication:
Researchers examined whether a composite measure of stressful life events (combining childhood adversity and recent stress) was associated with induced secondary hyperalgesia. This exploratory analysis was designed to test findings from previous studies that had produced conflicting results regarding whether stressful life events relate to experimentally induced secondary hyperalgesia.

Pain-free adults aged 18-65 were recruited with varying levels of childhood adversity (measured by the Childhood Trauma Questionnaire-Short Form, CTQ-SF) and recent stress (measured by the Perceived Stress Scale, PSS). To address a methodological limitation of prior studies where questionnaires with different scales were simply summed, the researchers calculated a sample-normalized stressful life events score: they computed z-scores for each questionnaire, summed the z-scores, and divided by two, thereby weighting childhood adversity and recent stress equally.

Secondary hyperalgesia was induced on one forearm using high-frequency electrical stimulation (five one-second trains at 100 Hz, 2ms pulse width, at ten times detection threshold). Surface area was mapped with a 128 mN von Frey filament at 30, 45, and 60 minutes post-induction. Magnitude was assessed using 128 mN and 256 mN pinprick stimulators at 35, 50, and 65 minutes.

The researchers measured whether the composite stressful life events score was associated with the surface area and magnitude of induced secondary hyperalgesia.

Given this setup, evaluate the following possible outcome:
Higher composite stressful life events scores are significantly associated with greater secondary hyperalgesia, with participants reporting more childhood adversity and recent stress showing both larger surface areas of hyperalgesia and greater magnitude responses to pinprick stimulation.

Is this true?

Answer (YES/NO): NO